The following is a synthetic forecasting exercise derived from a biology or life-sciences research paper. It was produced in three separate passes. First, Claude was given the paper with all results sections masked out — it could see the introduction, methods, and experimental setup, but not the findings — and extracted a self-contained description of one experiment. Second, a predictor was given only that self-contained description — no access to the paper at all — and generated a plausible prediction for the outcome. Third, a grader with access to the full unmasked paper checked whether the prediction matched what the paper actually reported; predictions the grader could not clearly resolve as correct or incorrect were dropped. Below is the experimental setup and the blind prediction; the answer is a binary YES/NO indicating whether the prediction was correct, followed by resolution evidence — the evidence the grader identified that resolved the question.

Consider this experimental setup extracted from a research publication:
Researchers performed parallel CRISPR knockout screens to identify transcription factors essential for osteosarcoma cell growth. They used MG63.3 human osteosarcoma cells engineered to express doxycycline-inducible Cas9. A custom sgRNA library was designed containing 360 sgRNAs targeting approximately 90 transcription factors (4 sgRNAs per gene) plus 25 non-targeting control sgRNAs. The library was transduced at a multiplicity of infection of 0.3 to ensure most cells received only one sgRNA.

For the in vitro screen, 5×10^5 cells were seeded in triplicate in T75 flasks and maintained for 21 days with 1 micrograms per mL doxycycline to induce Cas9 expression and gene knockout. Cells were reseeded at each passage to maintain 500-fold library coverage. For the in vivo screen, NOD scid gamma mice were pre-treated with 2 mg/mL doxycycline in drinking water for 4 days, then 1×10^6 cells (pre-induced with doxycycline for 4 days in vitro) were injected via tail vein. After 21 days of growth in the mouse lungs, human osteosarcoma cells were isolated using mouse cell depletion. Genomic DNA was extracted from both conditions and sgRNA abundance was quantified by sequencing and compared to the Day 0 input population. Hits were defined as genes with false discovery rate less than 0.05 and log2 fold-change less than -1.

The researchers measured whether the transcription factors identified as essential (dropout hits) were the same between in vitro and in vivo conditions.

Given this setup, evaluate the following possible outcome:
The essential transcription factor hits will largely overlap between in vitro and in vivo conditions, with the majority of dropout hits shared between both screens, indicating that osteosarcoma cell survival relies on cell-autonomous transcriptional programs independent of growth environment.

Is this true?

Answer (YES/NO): NO